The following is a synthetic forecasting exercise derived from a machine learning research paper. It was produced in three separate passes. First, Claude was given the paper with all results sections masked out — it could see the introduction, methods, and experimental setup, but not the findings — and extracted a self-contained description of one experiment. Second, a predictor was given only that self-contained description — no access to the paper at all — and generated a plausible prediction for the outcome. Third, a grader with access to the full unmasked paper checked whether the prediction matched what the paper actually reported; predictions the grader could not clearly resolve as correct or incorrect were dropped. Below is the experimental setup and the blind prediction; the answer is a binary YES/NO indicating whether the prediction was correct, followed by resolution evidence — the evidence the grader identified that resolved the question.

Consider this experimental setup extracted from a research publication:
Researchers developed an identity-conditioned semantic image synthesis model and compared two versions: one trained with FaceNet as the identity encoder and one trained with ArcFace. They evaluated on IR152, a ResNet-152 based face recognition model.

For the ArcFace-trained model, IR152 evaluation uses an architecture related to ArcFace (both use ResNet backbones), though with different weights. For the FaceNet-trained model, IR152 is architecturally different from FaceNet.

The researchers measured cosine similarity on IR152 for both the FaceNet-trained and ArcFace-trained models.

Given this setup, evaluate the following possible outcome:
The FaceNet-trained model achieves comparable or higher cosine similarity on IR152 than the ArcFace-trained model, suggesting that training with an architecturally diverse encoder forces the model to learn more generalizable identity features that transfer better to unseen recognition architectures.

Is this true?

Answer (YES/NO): YES